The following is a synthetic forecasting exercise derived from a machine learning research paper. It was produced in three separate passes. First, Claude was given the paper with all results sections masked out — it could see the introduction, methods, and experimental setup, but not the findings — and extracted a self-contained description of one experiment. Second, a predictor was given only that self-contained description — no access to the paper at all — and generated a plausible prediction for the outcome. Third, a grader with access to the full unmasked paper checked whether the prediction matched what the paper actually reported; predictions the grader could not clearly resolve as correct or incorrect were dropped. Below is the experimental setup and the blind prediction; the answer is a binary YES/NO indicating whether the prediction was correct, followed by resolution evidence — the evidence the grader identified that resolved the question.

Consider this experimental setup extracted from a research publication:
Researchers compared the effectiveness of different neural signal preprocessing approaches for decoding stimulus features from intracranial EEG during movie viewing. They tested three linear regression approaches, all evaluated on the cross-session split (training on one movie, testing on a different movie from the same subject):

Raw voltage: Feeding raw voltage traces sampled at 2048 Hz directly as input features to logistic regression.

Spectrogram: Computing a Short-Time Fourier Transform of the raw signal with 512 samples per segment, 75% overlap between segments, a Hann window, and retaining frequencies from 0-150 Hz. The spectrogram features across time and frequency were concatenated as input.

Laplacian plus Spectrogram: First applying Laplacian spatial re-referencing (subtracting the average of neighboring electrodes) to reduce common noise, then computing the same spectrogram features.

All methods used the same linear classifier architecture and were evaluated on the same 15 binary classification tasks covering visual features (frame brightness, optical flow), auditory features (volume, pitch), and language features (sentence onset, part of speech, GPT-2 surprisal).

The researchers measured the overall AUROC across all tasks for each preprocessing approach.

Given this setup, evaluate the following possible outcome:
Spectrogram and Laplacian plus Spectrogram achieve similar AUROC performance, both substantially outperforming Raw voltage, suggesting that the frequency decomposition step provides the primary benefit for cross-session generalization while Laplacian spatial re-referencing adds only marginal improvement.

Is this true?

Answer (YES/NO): NO